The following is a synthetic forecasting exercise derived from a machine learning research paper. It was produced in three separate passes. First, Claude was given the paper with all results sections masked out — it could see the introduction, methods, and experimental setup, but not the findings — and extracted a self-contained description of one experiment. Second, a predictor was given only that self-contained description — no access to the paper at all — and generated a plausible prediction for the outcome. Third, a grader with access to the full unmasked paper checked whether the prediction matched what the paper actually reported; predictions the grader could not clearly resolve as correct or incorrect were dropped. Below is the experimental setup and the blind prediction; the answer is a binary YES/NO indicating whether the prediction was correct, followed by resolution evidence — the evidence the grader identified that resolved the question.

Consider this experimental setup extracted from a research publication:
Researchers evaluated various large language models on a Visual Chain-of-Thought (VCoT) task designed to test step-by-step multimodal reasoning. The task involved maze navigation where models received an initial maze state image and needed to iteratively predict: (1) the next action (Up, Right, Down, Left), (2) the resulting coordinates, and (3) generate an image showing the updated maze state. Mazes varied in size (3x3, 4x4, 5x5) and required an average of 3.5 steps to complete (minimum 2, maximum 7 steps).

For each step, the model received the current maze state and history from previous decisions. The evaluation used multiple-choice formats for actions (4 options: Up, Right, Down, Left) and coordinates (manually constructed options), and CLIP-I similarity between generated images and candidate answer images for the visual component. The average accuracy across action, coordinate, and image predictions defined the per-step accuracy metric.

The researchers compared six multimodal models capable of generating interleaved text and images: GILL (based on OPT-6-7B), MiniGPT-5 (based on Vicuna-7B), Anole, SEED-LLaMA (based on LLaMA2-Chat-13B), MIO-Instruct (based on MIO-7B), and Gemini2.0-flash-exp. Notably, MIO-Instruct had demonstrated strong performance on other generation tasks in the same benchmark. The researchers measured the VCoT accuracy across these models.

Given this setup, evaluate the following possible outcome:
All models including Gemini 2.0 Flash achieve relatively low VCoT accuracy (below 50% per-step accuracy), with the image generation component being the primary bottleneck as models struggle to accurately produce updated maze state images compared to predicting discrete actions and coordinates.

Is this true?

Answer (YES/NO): NO